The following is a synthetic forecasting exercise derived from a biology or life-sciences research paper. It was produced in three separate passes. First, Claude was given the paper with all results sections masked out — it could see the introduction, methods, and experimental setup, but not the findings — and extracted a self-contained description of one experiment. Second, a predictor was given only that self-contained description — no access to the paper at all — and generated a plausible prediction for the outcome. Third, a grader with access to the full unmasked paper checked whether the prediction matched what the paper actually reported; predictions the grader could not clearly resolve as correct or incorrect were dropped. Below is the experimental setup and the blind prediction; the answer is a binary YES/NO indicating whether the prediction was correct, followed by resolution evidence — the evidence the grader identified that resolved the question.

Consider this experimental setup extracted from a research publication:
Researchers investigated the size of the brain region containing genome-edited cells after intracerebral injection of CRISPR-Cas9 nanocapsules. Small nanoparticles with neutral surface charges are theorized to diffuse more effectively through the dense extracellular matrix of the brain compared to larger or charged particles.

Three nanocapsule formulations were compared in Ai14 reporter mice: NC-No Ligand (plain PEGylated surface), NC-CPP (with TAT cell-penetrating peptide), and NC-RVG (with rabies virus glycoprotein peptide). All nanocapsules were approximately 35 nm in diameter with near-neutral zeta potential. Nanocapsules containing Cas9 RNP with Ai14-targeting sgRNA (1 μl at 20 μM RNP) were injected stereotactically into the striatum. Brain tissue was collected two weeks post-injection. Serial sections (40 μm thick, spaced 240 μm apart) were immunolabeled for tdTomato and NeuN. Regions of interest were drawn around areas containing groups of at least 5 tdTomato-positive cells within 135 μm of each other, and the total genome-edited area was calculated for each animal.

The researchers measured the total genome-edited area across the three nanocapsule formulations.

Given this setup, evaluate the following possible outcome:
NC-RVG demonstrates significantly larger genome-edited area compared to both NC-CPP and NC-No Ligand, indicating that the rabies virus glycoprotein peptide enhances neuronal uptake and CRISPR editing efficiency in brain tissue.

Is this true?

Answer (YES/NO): NO